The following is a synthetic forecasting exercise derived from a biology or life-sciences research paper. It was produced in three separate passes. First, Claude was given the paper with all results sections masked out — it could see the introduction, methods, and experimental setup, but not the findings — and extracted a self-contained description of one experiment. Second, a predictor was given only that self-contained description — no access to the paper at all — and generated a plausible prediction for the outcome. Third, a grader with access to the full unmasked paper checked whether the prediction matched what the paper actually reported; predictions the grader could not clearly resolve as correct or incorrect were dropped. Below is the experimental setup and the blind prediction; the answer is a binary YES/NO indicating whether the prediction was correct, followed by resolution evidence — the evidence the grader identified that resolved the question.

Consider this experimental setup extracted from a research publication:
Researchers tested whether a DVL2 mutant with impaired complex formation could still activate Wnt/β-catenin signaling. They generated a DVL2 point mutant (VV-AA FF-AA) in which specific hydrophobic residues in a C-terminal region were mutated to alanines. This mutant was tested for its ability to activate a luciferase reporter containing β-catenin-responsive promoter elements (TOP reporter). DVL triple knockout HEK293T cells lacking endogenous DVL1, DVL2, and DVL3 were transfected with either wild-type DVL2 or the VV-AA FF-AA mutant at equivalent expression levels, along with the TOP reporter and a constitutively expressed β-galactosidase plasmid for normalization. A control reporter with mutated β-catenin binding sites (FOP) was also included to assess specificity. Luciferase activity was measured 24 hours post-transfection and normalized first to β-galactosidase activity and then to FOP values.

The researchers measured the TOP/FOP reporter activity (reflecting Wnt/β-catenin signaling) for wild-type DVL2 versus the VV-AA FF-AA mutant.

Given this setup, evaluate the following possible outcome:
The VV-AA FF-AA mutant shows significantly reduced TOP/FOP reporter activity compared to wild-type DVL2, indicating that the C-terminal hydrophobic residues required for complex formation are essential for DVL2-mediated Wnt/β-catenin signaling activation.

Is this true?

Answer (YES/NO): YES